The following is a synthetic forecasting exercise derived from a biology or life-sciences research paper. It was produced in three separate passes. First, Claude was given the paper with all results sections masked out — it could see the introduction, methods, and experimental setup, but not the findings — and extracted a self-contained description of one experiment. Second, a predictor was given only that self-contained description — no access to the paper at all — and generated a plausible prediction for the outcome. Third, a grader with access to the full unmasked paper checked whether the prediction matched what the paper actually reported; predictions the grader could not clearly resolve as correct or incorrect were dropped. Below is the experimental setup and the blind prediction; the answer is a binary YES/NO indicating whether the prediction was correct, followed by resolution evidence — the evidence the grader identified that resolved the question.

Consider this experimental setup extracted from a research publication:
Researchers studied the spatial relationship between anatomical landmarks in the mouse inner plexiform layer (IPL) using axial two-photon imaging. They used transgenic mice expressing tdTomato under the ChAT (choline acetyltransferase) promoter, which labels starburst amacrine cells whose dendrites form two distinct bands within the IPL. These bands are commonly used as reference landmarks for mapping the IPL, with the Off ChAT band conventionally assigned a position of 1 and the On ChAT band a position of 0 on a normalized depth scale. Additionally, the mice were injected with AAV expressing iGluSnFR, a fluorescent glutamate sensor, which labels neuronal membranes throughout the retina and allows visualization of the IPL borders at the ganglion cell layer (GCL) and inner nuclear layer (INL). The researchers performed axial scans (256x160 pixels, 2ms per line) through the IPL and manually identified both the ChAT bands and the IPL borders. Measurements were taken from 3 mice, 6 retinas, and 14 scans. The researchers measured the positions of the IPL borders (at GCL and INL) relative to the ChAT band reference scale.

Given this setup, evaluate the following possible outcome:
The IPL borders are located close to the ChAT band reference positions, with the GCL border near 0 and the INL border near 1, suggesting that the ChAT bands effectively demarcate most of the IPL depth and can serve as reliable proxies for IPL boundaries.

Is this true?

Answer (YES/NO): NO